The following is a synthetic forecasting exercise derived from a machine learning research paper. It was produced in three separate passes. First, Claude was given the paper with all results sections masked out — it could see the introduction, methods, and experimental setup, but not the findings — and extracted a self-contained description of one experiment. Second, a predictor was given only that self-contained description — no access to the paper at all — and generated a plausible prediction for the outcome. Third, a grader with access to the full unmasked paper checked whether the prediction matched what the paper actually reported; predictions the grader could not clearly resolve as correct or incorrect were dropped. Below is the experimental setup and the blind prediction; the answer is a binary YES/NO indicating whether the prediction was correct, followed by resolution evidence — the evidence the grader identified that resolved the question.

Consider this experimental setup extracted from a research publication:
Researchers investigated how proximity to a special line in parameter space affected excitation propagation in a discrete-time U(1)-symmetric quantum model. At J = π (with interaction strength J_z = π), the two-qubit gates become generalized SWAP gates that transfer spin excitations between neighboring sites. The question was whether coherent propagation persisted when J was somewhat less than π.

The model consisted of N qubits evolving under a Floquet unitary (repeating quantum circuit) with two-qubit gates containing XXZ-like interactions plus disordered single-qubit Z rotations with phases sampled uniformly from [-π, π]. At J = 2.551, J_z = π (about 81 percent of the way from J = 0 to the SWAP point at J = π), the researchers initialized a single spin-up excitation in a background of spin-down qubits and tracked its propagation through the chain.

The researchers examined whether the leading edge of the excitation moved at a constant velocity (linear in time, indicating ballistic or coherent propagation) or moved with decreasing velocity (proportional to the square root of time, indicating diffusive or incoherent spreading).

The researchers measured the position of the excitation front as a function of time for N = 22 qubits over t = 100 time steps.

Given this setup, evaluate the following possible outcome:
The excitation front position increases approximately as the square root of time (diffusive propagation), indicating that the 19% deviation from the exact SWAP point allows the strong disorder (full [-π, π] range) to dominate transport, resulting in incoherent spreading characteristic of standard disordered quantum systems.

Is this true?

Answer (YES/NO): NO